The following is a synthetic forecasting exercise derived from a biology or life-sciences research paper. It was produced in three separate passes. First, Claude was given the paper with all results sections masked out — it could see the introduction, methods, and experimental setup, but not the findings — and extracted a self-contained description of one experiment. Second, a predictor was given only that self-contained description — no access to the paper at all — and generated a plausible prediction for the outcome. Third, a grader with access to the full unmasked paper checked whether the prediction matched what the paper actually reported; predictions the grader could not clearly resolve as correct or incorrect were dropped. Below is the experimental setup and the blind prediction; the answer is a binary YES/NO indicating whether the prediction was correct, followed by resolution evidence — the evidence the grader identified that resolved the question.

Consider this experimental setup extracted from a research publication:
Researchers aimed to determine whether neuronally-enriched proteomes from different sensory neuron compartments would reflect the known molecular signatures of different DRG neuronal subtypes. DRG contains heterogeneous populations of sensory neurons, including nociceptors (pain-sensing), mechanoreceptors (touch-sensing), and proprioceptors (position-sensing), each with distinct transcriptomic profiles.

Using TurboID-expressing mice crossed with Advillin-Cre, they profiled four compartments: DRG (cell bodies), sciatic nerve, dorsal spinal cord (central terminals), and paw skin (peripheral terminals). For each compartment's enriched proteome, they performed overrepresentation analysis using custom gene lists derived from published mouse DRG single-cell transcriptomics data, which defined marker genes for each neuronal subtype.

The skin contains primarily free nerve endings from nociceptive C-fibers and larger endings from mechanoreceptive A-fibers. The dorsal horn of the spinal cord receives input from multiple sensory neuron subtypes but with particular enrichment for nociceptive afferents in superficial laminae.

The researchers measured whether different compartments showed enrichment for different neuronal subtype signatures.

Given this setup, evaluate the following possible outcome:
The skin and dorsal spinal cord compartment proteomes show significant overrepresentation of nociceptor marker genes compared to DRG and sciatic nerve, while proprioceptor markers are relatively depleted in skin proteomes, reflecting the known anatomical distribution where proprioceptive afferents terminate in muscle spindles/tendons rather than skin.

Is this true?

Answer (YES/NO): NO